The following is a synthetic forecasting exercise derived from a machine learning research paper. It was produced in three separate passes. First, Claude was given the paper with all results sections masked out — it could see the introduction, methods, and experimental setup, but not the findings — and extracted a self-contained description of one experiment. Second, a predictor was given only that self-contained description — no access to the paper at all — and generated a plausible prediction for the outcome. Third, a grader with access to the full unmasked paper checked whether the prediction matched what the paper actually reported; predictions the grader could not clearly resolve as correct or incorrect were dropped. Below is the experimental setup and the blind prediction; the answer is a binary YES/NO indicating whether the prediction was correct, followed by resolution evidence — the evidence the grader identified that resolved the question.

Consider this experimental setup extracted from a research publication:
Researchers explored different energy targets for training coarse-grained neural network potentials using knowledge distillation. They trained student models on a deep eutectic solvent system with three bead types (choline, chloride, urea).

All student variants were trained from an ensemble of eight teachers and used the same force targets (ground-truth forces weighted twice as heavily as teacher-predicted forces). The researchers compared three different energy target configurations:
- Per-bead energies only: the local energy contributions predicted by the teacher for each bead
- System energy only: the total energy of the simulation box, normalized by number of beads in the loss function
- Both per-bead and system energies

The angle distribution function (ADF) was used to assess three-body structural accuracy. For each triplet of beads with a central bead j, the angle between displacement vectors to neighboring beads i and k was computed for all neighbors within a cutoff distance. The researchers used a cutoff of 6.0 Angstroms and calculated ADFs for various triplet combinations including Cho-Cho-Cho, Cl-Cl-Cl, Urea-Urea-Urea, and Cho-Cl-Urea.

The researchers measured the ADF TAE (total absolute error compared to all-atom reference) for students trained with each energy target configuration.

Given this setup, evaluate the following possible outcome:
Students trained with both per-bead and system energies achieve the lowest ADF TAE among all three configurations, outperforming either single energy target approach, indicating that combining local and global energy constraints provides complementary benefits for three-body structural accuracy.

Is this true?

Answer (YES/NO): NO